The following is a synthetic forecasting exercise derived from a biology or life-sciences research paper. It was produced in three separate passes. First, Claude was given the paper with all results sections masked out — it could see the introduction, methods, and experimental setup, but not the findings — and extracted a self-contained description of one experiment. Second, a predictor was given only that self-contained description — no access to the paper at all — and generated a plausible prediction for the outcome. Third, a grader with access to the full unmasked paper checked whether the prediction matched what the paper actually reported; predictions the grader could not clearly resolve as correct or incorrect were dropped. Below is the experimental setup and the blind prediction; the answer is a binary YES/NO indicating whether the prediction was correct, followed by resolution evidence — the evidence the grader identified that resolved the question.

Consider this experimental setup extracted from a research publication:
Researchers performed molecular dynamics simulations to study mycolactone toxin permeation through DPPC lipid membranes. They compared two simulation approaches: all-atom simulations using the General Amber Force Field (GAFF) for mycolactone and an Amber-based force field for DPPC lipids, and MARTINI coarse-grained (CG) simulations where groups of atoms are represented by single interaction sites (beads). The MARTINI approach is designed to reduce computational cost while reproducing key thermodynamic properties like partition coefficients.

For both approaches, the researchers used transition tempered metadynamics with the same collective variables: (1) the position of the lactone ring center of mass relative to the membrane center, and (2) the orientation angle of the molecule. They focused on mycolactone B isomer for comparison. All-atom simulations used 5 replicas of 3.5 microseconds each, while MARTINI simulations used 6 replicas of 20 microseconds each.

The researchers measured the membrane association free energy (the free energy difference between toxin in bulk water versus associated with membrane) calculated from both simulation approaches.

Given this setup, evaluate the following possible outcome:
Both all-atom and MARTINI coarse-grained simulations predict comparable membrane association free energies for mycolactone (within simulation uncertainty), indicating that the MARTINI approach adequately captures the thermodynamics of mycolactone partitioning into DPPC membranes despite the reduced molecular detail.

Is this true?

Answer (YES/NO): YES